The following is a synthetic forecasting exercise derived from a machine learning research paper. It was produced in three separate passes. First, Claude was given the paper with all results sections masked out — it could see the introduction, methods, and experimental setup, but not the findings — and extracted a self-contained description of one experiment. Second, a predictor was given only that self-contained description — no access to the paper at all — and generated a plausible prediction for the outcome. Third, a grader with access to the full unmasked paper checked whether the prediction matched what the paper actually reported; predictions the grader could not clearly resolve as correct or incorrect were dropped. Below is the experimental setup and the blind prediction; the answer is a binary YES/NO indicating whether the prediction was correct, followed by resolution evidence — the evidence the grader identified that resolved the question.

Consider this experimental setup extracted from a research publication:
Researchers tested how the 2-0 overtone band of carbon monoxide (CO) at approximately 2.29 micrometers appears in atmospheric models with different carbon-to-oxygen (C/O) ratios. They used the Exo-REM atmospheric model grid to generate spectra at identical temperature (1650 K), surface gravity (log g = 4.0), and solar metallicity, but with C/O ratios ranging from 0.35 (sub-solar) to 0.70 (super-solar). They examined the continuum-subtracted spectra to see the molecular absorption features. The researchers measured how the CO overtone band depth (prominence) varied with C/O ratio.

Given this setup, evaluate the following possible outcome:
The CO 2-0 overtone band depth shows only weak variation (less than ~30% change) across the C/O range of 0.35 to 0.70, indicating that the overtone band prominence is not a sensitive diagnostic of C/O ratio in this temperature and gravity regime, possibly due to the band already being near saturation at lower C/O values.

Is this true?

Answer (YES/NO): NO